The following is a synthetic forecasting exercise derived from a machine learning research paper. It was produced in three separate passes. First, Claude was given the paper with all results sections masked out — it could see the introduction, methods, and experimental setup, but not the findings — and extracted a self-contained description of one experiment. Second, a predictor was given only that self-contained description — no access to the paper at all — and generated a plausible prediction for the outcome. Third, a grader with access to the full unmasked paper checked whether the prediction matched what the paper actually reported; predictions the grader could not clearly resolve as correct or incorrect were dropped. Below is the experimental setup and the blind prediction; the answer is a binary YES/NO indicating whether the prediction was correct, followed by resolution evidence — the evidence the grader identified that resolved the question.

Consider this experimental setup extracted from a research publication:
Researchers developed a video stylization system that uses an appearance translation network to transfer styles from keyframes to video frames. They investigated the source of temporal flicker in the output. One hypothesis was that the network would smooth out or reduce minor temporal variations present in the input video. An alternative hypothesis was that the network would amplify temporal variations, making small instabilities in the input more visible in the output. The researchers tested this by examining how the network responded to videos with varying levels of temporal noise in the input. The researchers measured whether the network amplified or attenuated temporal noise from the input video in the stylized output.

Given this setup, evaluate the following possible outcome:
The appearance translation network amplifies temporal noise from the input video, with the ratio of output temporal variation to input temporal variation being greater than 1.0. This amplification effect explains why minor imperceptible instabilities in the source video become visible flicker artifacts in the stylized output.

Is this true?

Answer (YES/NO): YES